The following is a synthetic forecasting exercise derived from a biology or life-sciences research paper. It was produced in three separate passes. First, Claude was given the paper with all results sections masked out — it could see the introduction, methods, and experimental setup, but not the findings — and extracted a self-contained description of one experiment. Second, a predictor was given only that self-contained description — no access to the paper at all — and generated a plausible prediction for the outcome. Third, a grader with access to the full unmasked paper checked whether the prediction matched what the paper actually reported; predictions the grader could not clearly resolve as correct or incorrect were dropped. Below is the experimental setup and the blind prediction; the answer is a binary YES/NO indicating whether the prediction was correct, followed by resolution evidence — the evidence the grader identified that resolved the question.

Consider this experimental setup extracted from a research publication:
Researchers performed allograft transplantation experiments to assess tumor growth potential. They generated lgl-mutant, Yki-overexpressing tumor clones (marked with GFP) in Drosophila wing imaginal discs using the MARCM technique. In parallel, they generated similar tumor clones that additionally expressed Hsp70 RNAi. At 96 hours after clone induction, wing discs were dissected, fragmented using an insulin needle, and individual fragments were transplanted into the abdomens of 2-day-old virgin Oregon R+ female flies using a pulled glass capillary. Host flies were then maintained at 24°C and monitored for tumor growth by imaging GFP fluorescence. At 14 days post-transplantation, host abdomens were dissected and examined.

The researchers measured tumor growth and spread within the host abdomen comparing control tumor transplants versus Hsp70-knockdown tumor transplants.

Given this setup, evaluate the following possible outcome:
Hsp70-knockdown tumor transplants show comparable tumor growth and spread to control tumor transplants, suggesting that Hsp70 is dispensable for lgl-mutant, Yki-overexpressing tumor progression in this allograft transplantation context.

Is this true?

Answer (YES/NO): NO